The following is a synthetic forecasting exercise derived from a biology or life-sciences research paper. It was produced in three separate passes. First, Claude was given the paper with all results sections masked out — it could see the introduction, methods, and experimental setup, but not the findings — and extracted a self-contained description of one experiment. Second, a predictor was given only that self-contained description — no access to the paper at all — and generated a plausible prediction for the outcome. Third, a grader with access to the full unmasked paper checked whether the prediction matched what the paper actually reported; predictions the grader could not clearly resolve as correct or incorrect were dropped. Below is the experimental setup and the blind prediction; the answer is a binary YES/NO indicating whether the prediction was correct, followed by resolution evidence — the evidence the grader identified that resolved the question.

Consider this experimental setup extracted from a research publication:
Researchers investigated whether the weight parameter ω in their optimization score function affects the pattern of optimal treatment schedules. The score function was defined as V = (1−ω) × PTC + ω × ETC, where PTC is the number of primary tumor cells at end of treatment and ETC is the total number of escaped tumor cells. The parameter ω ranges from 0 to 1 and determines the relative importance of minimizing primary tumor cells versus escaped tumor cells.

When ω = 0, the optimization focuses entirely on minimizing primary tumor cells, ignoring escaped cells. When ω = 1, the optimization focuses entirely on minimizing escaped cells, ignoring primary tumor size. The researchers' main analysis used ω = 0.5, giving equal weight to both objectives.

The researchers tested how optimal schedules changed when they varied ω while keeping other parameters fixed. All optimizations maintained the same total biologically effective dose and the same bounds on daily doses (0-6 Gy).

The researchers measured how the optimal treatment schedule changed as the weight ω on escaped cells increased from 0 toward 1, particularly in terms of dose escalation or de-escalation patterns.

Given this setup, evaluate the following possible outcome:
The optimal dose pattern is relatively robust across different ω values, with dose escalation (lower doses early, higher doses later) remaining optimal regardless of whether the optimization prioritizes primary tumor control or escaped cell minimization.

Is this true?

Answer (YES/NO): NO